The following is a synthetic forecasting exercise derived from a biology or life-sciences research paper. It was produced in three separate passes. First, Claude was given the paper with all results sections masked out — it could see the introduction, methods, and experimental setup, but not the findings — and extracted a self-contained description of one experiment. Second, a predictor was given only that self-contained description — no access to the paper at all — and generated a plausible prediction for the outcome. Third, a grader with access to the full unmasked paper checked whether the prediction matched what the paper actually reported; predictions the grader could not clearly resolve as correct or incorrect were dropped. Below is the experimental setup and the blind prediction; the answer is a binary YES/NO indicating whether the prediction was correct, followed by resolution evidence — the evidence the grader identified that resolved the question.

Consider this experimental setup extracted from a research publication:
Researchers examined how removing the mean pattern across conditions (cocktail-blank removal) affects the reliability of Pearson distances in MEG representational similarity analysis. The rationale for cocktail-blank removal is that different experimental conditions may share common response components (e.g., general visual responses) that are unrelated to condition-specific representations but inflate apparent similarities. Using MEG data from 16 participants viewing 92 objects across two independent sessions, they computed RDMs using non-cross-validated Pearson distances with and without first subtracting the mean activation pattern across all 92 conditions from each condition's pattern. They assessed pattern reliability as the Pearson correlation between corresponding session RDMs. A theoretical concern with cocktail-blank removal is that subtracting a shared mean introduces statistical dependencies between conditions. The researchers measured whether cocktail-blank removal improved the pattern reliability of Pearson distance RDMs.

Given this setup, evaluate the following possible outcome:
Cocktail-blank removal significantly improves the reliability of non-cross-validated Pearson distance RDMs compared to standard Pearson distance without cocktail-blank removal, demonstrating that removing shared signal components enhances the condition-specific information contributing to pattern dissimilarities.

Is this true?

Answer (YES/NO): NO